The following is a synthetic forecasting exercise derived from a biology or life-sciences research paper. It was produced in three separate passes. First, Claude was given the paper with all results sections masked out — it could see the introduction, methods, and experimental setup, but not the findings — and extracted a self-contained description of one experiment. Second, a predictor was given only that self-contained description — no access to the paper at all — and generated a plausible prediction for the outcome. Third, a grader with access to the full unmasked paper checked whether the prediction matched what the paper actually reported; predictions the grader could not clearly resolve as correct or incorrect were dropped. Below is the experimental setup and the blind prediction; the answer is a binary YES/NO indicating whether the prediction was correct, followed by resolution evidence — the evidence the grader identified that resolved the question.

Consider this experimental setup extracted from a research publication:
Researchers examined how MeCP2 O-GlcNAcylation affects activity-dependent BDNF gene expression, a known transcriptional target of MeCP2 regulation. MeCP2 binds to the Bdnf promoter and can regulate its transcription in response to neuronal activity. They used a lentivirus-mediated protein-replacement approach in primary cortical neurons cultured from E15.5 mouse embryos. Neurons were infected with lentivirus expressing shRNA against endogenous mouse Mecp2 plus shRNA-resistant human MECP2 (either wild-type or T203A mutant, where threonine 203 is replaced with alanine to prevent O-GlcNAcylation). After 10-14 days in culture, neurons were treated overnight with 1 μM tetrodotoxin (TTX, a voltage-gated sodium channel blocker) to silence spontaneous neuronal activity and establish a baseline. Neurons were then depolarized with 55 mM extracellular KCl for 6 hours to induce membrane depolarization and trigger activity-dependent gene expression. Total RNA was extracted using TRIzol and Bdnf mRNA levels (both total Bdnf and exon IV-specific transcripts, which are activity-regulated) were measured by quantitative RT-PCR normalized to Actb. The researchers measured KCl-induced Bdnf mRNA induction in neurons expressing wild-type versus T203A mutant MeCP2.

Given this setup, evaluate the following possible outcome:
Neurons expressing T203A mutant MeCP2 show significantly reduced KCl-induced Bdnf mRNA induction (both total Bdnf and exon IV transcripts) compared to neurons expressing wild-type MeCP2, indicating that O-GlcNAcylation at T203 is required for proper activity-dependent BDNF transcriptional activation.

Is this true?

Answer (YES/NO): YES